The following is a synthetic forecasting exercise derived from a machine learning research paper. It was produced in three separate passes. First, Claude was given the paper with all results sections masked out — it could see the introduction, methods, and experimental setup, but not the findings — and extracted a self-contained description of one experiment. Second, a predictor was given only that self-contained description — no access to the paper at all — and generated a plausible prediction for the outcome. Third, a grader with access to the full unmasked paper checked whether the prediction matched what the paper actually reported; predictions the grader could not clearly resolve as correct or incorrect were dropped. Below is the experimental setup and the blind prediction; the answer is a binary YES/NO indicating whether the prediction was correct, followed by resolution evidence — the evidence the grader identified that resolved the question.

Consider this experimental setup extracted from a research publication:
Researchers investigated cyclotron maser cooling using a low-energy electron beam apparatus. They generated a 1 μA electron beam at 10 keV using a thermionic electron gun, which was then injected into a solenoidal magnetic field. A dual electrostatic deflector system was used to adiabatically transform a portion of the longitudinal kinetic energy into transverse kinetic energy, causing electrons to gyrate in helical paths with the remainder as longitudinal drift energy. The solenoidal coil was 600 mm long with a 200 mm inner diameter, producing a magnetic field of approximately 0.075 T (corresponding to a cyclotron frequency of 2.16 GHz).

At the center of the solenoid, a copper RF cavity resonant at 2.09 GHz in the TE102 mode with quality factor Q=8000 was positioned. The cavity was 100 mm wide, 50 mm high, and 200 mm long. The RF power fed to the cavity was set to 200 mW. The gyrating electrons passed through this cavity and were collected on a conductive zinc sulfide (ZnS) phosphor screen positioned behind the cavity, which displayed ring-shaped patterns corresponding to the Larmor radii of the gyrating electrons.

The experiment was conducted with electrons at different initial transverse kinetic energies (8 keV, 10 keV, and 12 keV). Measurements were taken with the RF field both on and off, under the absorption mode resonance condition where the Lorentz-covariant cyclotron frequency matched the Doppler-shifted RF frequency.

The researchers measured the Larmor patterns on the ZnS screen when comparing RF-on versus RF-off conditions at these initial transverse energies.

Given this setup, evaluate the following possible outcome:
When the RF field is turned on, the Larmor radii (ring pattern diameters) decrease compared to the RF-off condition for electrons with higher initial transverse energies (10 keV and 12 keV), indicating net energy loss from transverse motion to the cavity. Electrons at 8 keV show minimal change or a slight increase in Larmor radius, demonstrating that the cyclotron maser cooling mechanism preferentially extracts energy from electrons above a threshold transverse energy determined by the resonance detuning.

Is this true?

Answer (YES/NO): NO